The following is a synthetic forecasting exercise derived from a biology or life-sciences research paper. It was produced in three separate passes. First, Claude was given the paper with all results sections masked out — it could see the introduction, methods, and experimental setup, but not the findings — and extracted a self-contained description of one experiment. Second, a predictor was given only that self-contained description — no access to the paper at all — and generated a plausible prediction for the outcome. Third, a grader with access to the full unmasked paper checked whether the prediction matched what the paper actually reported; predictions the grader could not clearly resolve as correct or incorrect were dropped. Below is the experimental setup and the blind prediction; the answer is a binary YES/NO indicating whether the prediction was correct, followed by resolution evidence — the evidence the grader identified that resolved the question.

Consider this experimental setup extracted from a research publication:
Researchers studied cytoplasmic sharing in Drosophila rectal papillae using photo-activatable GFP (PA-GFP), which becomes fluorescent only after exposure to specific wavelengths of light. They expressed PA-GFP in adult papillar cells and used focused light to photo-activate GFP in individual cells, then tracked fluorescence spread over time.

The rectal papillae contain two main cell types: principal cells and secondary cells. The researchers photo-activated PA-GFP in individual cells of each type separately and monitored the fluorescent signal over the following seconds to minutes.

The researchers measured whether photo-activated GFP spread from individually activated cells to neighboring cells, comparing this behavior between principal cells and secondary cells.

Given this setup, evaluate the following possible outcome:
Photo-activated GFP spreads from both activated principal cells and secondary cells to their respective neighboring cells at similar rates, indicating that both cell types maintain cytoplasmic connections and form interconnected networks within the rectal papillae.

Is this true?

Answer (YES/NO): NO